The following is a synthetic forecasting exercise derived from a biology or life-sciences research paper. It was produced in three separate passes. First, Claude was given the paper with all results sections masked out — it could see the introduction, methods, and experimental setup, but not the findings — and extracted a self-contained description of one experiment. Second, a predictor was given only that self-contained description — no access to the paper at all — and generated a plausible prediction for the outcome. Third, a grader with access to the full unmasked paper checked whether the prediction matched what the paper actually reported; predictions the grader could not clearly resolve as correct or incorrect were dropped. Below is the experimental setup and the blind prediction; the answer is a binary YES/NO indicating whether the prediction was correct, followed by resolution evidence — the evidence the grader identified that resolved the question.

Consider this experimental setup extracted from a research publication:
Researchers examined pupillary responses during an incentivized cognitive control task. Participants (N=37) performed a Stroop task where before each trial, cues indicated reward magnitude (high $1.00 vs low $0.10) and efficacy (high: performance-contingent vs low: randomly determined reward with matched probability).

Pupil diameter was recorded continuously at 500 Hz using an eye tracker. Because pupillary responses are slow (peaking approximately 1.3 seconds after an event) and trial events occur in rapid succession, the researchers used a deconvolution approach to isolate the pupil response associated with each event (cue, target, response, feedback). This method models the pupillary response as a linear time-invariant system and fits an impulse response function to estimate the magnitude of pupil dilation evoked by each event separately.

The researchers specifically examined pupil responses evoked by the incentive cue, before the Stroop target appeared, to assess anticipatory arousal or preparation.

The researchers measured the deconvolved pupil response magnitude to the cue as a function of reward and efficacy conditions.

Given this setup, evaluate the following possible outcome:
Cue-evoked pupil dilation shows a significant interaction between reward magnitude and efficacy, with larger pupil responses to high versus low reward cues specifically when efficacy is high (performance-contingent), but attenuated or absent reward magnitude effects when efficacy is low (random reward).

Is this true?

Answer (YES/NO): NO